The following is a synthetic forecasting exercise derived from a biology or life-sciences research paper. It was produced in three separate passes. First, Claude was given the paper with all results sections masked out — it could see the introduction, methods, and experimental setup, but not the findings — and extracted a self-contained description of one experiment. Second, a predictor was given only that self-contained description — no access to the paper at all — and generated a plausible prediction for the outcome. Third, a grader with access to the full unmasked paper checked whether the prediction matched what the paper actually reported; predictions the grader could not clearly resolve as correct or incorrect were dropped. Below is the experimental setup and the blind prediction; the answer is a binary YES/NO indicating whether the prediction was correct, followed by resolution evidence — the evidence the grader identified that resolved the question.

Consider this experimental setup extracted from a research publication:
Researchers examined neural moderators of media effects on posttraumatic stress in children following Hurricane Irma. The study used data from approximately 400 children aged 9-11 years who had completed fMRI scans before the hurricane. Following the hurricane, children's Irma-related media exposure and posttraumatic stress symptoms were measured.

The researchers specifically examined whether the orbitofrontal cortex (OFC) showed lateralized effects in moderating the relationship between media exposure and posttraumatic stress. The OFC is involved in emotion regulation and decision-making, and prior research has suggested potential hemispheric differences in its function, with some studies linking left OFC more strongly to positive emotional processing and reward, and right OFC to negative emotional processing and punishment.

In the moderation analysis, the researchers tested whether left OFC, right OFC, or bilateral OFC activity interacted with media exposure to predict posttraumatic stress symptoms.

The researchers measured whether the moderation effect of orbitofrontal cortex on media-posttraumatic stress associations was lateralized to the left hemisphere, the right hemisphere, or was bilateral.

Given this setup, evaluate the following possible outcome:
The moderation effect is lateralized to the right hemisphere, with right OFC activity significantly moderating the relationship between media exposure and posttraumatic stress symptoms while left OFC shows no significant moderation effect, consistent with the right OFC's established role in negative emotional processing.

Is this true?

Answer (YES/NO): NO